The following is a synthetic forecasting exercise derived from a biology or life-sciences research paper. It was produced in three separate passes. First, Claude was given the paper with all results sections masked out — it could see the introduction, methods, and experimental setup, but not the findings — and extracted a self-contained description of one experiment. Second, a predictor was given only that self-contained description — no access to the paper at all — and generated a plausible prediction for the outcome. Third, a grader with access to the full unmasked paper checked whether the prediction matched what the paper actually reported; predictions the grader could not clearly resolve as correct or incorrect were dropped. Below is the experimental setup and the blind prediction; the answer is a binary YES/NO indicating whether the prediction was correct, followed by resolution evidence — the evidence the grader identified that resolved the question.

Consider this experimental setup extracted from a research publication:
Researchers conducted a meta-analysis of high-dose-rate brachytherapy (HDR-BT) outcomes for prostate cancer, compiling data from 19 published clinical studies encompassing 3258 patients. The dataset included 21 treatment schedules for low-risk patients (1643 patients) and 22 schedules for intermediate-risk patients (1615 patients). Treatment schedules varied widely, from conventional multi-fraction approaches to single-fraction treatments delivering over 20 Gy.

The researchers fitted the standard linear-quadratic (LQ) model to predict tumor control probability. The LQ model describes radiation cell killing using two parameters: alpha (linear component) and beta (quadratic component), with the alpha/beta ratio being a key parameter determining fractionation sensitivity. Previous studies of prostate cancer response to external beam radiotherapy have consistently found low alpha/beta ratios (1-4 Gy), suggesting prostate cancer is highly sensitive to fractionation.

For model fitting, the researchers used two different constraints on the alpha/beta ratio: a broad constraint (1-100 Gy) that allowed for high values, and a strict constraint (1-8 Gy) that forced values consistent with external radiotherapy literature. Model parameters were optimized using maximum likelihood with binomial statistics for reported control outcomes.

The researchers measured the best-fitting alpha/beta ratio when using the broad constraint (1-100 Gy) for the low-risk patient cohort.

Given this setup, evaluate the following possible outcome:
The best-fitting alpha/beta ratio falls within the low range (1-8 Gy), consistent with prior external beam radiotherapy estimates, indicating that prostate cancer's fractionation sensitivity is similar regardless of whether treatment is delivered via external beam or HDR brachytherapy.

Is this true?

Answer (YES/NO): NO